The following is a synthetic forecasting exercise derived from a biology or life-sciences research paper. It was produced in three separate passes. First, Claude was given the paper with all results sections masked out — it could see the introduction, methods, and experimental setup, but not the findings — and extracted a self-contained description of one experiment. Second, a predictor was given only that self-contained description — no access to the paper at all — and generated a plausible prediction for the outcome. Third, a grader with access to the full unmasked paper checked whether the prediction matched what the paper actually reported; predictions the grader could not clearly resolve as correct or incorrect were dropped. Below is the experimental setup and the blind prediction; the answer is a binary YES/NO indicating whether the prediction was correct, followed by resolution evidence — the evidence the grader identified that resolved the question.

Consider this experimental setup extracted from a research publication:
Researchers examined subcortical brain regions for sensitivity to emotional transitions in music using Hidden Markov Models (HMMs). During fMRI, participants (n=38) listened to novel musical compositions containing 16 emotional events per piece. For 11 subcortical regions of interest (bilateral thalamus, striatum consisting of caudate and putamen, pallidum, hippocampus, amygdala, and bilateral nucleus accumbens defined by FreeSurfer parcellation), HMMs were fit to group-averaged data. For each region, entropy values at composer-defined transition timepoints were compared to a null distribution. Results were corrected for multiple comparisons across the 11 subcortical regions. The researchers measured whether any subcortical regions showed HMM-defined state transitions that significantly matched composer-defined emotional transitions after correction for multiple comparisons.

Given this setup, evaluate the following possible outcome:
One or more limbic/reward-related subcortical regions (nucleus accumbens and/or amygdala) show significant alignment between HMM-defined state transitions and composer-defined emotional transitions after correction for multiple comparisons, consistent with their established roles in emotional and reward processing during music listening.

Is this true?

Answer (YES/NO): NO